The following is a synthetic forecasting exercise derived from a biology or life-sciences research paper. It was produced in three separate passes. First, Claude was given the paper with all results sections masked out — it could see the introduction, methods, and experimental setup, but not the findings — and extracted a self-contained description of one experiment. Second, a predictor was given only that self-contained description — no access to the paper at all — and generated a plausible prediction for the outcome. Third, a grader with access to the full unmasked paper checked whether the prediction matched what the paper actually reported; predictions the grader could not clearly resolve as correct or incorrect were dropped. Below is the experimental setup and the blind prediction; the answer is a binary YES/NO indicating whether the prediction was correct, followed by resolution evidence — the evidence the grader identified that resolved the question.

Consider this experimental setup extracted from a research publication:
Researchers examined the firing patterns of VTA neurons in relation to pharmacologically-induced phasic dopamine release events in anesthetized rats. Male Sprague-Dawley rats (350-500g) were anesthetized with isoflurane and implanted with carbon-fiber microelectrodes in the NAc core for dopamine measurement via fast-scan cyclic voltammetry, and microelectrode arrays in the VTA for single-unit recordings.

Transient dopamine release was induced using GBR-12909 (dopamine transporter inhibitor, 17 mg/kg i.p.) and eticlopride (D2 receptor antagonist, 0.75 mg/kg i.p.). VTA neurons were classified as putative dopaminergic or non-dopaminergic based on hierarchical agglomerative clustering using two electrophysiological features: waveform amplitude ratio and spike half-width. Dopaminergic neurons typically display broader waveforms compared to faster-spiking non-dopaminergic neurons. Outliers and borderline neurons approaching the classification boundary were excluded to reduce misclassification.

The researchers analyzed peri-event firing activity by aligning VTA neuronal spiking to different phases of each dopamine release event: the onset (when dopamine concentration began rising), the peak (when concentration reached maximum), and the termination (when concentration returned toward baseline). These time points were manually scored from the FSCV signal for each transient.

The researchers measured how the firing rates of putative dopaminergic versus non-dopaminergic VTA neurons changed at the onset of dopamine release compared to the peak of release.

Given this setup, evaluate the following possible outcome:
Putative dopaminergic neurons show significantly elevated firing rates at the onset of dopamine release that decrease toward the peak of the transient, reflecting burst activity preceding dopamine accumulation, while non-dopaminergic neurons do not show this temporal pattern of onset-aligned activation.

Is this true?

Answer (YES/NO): NO